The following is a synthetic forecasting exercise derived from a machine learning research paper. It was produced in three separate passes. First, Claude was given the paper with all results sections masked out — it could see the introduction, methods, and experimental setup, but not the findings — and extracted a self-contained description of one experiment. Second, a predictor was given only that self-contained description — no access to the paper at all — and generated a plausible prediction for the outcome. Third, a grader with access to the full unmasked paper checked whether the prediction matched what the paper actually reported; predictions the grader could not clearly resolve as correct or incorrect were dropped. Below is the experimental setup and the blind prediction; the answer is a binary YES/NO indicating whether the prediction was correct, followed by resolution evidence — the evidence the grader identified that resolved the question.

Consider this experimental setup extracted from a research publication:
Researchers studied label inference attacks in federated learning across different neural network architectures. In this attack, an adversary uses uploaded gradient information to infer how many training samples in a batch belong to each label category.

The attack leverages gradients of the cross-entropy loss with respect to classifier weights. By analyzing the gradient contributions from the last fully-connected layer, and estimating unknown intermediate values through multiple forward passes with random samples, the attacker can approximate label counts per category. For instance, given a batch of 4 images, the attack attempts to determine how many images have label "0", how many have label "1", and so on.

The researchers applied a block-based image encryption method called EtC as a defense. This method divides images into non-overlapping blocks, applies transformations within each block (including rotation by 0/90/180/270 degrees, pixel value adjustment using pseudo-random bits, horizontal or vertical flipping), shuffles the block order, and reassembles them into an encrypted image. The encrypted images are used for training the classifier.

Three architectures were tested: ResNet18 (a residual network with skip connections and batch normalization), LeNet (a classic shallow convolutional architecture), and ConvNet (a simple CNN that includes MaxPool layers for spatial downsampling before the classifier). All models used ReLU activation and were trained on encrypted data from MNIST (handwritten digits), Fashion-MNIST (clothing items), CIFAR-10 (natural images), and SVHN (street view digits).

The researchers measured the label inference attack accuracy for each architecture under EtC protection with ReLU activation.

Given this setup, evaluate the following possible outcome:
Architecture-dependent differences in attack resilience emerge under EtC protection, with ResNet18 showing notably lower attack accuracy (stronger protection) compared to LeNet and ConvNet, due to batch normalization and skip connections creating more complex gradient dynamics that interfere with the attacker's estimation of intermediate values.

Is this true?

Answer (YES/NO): NO